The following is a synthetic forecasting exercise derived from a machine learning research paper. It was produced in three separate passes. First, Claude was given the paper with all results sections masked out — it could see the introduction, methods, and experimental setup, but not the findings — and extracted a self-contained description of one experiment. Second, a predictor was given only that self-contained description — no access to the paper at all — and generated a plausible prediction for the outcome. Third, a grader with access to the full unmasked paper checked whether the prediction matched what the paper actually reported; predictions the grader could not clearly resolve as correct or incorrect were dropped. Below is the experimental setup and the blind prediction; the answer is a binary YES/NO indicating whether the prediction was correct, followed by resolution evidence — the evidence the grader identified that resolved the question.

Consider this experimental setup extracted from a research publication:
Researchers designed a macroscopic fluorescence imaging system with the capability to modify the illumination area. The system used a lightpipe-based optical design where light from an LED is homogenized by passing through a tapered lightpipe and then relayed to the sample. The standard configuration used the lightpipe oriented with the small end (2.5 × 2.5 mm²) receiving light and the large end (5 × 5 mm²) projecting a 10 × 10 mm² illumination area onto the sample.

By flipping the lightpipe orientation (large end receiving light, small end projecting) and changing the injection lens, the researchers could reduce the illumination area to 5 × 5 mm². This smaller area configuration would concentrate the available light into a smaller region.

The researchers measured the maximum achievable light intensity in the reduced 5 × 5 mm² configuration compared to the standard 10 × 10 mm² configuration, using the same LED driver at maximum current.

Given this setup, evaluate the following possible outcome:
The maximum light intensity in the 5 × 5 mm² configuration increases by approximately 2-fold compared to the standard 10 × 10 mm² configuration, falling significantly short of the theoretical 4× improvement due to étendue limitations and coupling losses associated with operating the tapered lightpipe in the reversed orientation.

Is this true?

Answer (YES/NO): NO